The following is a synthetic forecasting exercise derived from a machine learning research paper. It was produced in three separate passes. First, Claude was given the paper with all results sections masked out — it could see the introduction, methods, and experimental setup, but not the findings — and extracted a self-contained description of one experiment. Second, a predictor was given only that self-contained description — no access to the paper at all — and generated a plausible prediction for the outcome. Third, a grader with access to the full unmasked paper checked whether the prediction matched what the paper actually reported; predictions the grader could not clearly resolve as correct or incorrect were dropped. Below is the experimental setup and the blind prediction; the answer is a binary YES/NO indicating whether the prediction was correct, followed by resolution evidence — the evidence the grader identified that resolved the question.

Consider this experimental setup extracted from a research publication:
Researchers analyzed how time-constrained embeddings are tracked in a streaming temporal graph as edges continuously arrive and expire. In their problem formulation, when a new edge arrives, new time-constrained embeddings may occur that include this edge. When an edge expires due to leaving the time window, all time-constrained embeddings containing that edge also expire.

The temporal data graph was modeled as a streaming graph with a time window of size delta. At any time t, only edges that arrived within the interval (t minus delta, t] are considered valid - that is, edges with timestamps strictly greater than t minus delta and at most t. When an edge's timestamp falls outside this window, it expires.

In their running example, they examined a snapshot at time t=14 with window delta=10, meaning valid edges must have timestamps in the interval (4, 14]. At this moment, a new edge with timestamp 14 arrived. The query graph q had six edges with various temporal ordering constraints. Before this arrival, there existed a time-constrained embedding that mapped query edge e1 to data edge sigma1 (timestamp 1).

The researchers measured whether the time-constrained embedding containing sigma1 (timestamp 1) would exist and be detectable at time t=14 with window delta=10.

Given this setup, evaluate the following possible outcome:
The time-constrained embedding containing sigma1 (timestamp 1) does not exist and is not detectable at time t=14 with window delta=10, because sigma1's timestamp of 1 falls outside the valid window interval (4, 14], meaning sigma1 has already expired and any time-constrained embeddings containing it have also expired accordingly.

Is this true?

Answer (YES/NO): YES